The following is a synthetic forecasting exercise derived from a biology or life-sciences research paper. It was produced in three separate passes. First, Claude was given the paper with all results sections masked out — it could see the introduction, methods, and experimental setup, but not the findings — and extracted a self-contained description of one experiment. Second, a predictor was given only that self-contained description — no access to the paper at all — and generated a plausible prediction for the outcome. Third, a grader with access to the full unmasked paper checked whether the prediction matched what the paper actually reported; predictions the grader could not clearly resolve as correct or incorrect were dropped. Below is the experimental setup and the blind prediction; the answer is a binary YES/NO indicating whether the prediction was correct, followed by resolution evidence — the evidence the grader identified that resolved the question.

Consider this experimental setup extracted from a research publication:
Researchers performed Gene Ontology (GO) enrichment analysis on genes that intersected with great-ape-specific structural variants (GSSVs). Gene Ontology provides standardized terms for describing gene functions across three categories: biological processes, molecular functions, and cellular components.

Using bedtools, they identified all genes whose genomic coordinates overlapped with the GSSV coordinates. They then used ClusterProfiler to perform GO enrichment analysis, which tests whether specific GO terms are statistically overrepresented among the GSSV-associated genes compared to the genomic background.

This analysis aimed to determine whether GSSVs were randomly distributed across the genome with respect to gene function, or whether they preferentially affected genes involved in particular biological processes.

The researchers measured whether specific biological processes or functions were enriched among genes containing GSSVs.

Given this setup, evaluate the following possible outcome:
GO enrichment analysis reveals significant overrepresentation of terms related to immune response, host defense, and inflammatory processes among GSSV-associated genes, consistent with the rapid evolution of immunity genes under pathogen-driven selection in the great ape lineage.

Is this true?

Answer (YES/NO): NO